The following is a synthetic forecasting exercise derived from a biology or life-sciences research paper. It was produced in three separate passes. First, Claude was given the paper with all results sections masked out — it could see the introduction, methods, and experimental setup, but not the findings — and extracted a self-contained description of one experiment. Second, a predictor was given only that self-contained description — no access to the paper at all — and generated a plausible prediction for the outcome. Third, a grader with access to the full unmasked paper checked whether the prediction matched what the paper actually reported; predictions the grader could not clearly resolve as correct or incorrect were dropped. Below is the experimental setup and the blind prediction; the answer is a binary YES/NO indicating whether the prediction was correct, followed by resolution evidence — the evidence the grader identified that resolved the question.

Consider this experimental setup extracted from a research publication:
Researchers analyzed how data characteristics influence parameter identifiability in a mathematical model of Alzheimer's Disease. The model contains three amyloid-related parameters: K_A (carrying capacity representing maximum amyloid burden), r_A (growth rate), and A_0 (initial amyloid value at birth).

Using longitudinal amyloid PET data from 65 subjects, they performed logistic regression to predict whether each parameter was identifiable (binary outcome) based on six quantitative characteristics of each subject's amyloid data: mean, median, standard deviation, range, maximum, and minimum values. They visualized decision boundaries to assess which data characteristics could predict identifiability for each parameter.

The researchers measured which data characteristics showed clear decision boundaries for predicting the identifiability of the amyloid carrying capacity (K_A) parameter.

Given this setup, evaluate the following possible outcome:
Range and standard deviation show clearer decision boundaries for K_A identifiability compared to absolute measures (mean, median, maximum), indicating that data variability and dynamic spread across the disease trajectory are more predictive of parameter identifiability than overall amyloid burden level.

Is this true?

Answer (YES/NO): NO